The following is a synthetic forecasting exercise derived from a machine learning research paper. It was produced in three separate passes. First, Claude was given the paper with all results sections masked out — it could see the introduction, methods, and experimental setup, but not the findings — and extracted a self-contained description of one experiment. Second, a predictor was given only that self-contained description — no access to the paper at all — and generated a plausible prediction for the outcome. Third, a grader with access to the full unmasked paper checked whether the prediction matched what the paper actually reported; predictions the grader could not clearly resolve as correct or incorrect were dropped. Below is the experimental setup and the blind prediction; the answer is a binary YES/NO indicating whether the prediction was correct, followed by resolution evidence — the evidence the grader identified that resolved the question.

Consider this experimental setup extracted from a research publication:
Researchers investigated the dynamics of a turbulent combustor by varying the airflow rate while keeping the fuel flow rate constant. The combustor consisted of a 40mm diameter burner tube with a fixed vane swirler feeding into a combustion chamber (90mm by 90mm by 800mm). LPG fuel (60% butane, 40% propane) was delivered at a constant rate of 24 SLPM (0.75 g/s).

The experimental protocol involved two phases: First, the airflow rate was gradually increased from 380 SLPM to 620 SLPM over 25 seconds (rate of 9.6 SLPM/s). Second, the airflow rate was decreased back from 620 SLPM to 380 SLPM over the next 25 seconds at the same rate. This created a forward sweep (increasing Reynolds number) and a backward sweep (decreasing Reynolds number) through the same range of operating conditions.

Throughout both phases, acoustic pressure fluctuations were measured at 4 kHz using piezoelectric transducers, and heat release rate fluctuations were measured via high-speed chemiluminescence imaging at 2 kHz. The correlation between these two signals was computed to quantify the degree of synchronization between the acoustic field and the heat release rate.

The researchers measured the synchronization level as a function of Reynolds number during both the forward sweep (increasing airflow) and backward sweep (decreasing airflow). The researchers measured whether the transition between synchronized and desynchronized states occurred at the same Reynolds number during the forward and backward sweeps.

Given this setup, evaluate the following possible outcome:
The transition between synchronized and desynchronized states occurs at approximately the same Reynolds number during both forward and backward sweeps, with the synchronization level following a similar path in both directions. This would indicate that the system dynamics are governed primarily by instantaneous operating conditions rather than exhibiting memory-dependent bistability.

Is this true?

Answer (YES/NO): NO